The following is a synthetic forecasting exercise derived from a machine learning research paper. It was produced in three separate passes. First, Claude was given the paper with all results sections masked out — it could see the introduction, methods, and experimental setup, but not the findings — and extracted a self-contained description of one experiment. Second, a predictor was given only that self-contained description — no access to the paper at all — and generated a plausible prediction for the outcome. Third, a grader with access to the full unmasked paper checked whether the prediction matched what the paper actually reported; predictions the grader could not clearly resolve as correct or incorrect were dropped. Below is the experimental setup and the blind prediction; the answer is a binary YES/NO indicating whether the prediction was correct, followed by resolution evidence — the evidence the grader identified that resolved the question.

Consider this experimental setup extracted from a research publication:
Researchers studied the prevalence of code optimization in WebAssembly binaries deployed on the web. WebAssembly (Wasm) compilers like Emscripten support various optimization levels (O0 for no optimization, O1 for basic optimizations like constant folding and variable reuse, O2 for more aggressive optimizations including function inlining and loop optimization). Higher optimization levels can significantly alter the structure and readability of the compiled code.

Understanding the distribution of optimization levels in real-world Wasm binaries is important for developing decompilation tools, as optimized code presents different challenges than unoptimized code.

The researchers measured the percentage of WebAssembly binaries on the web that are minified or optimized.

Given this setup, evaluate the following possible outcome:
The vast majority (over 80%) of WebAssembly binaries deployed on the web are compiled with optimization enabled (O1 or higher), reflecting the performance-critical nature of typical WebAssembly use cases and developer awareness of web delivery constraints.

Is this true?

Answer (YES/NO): NO